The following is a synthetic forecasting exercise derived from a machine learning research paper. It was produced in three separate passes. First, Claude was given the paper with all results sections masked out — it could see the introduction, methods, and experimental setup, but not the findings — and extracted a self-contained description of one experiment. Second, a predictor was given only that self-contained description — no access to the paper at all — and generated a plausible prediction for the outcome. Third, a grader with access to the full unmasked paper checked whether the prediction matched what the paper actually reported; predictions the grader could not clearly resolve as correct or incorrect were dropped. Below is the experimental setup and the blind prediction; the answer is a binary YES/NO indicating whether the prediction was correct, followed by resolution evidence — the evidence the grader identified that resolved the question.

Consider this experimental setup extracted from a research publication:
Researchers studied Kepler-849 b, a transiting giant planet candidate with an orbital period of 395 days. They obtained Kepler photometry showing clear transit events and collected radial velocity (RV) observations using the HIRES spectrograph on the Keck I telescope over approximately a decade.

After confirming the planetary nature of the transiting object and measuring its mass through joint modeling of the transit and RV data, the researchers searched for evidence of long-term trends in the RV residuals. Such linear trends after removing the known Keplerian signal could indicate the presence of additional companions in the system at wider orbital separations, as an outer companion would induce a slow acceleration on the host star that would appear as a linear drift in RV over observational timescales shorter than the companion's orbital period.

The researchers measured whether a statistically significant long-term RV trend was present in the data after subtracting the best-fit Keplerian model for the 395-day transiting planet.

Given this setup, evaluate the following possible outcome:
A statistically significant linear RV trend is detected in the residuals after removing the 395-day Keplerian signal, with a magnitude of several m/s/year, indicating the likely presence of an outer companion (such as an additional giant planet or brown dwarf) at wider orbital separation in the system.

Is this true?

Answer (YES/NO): NO